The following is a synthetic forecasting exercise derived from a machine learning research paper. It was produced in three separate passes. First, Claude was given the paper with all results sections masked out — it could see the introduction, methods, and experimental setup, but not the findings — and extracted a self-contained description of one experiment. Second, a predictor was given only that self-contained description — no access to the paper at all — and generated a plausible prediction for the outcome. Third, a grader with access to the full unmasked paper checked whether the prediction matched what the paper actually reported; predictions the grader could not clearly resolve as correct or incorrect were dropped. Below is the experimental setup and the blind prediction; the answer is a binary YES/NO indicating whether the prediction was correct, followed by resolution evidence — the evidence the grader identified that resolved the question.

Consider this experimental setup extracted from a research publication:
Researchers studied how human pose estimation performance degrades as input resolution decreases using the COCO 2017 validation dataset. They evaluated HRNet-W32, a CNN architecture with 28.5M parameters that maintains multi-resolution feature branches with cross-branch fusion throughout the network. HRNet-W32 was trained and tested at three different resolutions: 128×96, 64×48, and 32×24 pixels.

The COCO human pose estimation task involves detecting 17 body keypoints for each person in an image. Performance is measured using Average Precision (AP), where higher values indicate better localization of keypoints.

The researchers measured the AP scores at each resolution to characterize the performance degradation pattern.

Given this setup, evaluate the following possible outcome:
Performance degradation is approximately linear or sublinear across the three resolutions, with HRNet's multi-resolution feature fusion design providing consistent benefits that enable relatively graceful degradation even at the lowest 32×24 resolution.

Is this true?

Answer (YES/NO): NO